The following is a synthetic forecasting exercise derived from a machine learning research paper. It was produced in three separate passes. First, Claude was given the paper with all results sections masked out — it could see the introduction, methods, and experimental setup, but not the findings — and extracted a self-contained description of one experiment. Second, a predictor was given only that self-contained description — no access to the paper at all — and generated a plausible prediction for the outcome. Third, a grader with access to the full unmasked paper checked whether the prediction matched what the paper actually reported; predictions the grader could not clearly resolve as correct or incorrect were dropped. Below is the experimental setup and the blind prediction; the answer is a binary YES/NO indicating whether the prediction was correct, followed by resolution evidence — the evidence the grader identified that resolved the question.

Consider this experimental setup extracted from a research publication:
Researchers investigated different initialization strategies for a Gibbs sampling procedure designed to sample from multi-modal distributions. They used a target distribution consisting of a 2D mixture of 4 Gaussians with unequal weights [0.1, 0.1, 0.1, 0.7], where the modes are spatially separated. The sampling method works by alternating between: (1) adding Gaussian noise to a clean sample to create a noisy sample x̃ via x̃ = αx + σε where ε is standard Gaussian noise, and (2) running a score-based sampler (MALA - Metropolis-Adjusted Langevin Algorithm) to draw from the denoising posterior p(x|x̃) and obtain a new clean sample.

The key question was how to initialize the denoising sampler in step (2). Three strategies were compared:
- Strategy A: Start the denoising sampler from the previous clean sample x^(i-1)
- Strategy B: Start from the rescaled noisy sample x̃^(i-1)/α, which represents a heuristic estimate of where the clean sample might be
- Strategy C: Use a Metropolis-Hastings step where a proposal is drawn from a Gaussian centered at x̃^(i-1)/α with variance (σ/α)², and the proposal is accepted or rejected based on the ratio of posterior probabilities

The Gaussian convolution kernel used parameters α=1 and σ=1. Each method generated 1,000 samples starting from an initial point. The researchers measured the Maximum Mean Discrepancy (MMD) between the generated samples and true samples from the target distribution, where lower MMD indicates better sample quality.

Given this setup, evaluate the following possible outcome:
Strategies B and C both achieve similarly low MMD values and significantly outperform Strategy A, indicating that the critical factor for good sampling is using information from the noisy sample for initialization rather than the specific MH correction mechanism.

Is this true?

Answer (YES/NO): NO